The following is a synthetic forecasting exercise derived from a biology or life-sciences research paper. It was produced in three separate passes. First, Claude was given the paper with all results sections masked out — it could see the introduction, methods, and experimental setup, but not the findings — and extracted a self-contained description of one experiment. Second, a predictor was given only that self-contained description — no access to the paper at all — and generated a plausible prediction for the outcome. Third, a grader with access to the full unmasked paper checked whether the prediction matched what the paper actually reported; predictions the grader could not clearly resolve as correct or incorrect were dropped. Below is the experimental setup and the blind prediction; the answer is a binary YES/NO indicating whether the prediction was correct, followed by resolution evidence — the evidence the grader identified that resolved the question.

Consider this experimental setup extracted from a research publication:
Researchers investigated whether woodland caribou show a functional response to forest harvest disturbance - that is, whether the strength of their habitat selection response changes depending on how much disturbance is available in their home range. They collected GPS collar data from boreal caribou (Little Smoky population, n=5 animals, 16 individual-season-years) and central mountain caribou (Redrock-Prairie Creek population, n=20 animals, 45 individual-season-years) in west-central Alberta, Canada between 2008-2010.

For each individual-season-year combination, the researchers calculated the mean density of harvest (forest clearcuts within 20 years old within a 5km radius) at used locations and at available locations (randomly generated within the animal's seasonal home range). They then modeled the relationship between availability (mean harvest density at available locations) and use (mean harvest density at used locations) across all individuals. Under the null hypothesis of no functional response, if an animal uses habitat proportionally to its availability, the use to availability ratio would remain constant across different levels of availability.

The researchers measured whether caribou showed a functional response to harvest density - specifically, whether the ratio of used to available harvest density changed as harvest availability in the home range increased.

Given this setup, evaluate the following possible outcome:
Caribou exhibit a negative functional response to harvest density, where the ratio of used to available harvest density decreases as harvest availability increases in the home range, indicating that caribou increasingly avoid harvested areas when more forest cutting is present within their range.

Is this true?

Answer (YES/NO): NO